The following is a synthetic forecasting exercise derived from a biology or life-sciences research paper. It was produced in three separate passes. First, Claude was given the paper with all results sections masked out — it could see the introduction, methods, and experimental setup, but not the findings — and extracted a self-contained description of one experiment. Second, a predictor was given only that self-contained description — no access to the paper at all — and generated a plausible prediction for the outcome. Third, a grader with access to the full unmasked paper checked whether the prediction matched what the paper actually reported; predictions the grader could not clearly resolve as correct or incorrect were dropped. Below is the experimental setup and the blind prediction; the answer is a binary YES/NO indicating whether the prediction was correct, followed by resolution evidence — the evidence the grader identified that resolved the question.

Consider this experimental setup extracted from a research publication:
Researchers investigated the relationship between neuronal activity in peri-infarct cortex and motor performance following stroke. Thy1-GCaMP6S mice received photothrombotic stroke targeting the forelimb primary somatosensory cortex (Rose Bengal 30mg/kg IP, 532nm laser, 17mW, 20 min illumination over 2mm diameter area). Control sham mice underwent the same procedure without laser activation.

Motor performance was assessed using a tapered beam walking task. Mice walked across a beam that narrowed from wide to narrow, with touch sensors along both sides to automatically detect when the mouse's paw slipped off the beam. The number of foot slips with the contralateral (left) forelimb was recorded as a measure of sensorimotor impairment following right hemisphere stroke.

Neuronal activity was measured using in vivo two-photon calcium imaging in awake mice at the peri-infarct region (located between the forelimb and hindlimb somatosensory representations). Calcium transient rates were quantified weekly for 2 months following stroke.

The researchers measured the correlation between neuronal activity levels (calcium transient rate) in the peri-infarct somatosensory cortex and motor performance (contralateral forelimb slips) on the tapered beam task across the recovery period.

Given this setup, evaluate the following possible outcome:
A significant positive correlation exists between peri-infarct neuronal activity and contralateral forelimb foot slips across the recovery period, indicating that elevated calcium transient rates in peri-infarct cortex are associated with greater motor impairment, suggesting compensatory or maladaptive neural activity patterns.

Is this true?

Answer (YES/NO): NO